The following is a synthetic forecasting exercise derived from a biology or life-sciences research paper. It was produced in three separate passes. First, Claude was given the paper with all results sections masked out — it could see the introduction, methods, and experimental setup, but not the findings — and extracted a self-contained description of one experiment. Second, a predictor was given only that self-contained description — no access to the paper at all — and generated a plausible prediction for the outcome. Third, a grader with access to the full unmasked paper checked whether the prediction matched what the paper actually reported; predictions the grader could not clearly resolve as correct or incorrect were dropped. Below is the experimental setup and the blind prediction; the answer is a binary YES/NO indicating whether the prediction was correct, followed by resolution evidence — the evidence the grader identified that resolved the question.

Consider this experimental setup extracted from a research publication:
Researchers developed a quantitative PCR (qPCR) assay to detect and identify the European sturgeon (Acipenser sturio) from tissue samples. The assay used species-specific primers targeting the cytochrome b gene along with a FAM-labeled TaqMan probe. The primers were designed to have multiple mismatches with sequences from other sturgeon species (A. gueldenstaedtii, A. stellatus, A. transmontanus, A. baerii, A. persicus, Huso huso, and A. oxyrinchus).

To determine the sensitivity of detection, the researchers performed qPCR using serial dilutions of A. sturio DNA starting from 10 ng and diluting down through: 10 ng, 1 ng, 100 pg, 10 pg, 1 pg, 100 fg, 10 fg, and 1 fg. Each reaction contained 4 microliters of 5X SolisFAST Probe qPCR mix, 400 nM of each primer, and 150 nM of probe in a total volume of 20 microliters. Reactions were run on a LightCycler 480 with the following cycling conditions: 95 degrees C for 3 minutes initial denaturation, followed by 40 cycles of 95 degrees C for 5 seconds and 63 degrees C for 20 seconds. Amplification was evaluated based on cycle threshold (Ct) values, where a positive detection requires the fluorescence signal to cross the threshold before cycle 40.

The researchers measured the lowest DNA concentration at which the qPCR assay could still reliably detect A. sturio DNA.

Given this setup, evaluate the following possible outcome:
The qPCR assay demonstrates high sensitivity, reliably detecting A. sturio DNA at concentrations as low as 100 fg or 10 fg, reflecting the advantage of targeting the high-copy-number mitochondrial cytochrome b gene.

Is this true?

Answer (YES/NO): NO